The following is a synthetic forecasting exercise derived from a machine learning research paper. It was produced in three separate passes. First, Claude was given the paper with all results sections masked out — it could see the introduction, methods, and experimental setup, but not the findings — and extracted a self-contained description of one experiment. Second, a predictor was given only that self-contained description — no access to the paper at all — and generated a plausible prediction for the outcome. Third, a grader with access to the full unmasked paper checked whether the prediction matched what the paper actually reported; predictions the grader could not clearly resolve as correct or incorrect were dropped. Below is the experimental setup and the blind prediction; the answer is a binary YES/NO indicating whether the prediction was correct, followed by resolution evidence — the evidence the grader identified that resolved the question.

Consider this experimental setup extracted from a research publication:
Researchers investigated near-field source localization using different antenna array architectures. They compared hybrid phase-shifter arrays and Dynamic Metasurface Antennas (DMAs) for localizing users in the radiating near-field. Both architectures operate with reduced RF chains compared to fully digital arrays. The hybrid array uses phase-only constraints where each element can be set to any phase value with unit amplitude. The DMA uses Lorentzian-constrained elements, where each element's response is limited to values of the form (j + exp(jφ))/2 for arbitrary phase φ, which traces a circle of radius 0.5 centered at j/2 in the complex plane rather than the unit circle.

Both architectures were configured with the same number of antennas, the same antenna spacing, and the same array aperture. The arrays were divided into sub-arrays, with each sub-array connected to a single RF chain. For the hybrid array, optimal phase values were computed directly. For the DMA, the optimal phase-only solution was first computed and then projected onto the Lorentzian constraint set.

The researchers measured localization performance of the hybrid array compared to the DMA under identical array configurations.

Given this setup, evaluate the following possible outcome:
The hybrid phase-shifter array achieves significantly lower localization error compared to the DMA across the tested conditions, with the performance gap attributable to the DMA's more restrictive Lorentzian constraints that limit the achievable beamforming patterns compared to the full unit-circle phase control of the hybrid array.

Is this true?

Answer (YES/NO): YES